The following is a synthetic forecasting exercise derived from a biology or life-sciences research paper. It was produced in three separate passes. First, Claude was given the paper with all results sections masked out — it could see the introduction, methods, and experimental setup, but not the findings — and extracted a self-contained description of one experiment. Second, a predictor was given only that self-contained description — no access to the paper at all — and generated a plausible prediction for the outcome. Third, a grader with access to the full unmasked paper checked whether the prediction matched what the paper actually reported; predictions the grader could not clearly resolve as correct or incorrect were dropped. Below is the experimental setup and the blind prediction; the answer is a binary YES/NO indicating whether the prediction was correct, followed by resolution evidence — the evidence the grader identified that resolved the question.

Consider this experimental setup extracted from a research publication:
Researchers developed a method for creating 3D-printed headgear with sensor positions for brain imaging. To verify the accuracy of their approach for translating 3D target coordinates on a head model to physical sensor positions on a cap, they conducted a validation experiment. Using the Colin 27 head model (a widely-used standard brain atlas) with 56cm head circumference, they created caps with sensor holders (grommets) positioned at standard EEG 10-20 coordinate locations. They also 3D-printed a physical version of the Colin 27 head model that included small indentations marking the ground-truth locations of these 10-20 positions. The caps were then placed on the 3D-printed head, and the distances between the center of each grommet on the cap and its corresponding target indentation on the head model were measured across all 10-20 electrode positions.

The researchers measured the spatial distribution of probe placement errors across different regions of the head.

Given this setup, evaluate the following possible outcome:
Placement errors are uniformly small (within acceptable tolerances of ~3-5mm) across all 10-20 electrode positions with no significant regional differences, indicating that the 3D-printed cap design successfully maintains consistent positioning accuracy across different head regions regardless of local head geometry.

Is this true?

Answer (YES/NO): NO